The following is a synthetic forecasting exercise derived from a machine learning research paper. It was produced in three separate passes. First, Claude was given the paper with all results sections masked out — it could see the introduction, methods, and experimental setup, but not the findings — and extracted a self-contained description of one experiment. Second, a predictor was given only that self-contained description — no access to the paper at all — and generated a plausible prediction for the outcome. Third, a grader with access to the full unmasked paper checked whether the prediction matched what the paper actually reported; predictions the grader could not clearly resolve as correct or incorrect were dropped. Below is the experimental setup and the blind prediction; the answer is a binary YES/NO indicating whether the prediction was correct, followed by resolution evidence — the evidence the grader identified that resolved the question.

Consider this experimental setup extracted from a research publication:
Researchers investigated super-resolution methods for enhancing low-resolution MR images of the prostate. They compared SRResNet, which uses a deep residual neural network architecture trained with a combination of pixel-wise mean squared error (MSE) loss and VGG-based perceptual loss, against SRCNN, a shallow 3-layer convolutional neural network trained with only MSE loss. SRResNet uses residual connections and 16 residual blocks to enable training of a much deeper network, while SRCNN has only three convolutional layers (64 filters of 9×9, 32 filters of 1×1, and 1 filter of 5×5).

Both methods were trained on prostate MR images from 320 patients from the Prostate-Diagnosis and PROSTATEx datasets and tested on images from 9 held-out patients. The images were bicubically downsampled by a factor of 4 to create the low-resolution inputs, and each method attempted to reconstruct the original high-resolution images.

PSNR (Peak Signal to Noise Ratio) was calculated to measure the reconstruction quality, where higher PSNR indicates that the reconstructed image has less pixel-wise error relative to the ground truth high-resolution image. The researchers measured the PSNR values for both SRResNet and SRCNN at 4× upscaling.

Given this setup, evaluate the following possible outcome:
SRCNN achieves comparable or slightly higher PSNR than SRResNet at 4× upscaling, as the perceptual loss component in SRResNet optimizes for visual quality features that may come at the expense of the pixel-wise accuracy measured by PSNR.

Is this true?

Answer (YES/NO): NO